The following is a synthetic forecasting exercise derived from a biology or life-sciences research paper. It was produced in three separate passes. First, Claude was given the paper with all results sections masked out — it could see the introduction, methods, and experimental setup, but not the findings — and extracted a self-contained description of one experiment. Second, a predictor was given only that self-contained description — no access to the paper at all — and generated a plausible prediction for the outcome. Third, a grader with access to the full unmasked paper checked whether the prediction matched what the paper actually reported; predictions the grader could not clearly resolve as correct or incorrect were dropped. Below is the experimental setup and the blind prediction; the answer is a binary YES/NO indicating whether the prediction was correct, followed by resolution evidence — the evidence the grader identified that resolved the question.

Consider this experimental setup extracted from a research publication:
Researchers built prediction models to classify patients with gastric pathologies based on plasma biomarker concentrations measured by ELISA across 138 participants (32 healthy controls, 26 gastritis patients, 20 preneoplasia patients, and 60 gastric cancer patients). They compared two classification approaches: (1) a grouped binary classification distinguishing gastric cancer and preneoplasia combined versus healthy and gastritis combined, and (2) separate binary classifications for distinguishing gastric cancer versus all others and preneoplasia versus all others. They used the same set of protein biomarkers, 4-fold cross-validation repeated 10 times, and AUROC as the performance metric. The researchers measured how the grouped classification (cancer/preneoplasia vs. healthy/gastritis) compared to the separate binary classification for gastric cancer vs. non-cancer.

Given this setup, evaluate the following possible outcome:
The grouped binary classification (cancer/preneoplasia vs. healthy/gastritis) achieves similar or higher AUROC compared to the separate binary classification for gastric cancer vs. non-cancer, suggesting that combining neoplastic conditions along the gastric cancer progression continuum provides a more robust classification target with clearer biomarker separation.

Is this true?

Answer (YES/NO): NO